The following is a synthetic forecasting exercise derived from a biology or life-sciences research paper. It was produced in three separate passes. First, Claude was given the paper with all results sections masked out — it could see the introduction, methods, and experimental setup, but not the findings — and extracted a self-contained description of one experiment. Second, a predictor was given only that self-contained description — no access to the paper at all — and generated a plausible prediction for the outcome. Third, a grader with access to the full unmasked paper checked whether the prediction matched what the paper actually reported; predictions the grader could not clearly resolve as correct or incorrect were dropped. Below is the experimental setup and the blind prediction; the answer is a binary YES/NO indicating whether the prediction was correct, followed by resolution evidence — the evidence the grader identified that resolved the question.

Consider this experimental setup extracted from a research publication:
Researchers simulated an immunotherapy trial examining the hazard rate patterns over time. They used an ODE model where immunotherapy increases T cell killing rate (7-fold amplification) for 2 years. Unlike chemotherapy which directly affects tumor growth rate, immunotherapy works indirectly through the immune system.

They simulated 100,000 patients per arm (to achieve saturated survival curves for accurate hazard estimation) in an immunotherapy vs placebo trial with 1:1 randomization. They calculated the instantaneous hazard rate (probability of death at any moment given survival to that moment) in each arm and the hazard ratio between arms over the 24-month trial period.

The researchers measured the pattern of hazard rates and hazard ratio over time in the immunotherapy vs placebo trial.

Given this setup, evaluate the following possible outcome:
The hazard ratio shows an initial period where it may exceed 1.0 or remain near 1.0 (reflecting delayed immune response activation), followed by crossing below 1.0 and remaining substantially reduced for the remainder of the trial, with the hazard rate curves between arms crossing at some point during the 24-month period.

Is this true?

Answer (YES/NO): NO